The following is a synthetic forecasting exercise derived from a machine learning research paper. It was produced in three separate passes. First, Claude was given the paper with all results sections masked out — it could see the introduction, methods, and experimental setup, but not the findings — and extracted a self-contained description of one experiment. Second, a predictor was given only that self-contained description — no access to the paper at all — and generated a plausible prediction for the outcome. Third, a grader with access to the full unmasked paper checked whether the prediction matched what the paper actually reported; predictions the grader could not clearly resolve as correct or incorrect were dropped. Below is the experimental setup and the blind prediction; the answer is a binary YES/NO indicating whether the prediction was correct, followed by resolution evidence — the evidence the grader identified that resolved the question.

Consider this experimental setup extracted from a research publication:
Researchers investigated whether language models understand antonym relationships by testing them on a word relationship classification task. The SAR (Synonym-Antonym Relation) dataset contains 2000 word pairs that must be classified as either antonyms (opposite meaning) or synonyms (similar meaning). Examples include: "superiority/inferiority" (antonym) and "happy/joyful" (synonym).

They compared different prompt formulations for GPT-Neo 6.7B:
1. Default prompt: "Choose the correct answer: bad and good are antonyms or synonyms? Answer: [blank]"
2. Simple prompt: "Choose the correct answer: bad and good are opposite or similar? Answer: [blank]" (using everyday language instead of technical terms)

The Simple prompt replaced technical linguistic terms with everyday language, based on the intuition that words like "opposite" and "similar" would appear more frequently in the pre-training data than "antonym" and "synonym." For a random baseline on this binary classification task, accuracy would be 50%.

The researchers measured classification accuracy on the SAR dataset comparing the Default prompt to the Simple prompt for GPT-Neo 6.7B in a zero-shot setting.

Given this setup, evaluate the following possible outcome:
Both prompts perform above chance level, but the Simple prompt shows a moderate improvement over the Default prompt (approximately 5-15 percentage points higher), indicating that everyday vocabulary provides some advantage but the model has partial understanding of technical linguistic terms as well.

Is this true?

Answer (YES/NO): NO